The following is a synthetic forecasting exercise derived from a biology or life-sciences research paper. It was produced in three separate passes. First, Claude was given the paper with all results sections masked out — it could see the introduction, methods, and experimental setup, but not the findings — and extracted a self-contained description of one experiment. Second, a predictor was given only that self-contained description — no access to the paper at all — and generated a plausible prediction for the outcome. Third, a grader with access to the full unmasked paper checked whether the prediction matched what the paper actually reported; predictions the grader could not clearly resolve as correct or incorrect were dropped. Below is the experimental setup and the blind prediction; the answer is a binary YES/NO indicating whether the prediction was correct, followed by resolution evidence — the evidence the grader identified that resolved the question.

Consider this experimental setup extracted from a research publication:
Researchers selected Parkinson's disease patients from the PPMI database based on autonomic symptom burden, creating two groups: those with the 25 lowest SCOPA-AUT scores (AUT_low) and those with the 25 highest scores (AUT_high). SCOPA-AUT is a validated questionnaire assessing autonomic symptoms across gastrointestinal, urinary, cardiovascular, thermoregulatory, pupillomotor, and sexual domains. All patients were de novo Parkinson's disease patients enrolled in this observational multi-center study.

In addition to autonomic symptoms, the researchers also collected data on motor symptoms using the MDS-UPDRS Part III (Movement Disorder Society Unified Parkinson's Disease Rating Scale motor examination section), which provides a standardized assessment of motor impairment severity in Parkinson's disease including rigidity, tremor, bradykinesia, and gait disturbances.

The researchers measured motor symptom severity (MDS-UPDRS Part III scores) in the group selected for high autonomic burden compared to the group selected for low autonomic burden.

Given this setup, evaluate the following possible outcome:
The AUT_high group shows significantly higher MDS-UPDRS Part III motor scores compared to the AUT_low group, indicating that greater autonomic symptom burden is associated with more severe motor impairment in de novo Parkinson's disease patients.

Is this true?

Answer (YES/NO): NO